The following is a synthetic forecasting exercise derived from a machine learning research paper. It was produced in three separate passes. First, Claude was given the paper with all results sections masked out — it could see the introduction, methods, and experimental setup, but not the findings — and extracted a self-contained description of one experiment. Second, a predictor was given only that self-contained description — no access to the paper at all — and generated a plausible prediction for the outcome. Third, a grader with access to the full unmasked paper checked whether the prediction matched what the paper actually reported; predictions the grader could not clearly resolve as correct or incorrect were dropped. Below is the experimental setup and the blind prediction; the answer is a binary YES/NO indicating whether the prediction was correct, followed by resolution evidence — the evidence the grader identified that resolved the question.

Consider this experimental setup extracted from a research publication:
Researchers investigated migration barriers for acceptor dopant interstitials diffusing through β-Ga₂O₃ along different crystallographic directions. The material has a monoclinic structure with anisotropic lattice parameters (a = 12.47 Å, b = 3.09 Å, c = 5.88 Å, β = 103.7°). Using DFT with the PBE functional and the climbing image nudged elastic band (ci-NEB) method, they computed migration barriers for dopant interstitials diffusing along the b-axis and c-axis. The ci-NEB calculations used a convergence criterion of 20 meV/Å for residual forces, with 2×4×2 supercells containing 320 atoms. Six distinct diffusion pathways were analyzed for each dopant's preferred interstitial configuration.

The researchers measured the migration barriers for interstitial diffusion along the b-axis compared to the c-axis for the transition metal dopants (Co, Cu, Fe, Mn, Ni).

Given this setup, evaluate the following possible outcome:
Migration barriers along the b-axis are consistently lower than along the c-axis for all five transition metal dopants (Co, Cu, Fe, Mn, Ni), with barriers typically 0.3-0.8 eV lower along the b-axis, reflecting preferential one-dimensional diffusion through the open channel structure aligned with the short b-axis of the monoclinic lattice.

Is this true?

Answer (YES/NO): NO